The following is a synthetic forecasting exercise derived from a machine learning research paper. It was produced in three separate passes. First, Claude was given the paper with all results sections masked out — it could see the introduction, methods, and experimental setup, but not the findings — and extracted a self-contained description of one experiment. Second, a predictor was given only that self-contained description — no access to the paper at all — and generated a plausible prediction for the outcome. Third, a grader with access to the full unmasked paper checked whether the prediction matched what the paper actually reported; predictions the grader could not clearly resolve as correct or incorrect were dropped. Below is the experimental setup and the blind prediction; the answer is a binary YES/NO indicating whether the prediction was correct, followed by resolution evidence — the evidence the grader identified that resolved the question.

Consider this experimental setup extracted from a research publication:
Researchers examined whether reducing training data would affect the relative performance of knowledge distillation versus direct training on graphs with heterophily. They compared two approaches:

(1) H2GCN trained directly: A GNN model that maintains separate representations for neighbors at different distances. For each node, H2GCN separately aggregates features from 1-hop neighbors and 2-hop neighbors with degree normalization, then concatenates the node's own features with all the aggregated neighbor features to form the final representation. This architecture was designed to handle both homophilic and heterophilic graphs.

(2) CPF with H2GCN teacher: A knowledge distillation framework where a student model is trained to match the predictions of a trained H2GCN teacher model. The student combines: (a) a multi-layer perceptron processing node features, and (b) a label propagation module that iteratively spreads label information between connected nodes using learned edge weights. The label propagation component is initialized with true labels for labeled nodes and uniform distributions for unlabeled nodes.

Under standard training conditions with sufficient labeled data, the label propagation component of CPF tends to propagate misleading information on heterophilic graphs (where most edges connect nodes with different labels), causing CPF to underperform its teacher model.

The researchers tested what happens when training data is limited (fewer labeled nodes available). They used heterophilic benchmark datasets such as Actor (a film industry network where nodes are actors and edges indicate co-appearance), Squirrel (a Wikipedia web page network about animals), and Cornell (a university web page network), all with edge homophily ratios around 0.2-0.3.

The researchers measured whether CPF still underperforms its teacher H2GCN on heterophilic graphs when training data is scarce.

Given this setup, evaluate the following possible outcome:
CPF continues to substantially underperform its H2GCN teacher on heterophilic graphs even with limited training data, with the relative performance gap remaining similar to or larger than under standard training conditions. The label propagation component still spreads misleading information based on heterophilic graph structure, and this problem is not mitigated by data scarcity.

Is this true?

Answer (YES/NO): NO